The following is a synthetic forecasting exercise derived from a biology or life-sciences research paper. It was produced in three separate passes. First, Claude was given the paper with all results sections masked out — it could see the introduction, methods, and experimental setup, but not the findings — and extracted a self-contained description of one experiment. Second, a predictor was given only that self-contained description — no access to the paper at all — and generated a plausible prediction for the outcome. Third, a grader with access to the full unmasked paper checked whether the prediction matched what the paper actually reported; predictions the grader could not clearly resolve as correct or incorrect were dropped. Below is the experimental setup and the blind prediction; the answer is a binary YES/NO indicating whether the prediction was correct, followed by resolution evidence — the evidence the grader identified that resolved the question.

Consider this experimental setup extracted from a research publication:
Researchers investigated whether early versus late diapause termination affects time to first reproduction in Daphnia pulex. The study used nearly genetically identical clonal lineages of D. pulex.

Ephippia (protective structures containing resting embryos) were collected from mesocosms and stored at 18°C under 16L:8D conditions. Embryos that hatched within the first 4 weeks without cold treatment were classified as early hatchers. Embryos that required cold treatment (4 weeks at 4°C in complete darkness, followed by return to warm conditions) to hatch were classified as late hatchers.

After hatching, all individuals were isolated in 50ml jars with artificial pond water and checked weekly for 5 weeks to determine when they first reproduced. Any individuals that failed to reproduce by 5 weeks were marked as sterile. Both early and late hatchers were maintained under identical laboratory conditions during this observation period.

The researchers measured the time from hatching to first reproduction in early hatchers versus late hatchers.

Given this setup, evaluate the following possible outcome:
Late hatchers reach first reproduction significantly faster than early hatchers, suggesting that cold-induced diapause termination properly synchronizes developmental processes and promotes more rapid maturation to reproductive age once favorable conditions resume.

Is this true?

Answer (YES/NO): YES